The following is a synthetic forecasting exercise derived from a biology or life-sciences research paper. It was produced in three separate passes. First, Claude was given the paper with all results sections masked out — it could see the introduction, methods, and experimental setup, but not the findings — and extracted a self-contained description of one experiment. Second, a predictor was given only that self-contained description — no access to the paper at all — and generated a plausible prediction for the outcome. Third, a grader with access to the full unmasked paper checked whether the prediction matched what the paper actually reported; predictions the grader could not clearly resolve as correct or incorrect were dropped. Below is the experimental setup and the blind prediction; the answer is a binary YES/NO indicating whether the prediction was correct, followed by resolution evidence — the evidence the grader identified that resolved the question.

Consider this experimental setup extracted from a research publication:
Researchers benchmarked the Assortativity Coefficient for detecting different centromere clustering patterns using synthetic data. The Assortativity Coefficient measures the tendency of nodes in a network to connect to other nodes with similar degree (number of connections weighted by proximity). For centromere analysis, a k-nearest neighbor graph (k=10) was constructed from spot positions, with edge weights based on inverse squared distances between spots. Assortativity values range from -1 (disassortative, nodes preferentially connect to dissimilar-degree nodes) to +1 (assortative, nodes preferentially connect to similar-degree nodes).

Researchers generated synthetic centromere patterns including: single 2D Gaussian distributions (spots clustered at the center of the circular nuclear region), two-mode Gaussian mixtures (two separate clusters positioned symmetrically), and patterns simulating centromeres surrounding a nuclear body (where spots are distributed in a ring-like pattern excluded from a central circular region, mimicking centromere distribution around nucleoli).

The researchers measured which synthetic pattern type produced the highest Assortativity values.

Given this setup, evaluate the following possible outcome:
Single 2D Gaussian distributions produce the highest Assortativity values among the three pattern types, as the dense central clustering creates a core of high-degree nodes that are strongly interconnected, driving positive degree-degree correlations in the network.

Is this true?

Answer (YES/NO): NO